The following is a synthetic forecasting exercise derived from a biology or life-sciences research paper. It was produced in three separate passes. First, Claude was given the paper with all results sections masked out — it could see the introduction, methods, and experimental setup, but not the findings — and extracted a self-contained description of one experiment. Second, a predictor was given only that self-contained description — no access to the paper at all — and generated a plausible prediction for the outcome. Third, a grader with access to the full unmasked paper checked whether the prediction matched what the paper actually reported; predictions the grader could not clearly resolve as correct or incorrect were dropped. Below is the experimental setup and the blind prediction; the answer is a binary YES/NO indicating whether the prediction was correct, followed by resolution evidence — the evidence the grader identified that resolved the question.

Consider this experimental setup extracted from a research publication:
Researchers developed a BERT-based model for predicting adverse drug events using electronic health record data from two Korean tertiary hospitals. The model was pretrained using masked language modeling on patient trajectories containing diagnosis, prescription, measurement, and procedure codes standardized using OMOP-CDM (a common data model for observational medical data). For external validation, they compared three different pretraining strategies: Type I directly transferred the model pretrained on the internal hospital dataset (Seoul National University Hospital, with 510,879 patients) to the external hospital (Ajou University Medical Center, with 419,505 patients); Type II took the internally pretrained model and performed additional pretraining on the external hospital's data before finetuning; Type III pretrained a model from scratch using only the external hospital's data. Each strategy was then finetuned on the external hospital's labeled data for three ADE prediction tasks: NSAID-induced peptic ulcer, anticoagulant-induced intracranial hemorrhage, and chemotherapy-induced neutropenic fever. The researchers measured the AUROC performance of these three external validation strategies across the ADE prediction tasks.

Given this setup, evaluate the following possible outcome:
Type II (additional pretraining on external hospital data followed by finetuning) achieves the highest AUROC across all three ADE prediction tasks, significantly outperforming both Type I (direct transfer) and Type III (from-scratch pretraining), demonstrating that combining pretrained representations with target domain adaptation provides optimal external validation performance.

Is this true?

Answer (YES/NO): YES